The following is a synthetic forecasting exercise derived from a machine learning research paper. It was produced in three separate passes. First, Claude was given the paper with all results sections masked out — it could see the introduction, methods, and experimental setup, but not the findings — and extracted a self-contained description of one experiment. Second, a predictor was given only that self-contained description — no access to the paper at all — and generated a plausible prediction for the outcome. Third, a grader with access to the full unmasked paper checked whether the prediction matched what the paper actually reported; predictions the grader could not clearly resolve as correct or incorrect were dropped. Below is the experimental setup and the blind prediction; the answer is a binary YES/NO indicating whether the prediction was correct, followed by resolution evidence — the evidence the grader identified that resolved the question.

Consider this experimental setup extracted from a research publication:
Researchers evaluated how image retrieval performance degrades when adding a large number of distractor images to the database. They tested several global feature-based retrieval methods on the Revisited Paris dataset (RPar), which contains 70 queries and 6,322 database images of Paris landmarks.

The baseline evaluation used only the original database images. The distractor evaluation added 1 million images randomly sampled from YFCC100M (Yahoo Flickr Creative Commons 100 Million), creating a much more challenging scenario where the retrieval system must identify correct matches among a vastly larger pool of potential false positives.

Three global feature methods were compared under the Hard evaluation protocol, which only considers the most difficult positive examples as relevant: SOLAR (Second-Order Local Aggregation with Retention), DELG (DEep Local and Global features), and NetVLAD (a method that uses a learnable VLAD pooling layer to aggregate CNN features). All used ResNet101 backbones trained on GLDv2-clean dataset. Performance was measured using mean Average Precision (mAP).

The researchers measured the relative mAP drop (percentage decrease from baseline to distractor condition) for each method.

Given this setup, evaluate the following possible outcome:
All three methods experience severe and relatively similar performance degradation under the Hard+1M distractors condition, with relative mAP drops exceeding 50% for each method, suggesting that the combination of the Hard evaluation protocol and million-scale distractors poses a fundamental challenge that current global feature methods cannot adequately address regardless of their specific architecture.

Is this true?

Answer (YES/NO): NO